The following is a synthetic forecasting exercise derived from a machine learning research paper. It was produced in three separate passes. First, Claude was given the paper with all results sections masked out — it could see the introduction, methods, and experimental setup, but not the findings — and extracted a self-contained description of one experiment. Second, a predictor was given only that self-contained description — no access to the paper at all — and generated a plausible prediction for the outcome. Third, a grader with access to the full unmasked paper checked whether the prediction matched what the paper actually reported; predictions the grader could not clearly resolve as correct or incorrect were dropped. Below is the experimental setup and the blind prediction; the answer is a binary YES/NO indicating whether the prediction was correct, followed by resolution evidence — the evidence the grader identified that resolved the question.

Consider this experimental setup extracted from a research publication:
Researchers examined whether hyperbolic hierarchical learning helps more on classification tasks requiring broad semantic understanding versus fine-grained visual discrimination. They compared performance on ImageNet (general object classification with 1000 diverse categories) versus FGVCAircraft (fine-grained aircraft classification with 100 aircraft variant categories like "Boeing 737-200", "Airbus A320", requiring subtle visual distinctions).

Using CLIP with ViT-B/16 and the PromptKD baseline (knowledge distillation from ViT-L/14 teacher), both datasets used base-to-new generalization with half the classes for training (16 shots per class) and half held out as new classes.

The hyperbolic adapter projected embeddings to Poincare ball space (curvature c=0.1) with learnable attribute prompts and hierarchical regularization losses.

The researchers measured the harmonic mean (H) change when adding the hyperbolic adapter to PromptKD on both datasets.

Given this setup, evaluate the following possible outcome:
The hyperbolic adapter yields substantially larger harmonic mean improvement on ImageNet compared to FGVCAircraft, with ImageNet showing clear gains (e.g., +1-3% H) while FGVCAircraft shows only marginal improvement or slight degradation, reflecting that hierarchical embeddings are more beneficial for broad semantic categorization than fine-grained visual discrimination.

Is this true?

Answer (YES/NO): NO